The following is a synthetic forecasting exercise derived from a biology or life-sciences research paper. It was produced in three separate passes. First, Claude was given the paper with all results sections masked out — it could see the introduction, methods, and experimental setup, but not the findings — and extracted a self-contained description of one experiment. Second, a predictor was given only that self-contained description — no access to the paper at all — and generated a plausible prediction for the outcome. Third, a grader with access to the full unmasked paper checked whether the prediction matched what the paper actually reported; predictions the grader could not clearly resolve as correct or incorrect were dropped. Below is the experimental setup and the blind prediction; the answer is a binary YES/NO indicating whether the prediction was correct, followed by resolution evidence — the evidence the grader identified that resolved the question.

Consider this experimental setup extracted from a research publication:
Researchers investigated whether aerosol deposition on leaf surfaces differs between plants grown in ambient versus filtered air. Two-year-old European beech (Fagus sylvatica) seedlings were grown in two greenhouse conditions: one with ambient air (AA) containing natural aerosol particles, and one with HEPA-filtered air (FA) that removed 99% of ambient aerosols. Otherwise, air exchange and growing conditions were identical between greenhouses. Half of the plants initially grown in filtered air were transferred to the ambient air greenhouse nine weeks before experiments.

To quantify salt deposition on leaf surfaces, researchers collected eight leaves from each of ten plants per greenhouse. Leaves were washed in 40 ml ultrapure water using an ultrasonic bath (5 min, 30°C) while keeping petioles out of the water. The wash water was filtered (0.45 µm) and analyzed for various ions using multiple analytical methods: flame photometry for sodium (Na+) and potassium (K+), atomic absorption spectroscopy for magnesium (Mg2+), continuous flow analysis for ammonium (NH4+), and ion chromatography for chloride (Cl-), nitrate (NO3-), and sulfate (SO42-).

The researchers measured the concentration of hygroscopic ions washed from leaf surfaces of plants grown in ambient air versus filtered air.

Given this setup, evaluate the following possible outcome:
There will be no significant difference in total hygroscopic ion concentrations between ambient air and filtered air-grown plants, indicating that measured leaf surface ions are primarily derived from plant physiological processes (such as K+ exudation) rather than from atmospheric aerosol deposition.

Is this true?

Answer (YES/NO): NO